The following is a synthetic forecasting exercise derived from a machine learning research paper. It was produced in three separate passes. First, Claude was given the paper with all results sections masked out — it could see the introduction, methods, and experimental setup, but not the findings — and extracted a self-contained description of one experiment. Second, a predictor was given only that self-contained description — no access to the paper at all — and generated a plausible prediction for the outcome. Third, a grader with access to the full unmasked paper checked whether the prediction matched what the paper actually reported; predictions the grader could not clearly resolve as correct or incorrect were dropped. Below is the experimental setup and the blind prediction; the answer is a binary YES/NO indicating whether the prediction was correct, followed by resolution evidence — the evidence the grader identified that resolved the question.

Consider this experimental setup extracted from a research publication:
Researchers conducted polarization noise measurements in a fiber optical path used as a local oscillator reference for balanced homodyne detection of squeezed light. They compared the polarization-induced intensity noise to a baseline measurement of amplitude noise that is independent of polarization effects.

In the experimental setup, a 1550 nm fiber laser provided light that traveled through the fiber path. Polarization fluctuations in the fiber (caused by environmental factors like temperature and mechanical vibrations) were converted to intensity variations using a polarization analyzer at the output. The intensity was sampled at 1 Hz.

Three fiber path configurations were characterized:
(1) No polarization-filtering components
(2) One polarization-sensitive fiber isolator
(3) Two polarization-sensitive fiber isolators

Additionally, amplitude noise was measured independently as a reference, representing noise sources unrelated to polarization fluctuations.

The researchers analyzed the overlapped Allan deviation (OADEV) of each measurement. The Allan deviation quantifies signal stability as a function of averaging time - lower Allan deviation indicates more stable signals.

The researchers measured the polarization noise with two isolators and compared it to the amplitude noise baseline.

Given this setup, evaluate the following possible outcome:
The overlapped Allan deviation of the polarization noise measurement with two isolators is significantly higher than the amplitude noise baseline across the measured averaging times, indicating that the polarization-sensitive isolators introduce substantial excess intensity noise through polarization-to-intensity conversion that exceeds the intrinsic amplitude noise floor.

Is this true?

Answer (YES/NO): NO